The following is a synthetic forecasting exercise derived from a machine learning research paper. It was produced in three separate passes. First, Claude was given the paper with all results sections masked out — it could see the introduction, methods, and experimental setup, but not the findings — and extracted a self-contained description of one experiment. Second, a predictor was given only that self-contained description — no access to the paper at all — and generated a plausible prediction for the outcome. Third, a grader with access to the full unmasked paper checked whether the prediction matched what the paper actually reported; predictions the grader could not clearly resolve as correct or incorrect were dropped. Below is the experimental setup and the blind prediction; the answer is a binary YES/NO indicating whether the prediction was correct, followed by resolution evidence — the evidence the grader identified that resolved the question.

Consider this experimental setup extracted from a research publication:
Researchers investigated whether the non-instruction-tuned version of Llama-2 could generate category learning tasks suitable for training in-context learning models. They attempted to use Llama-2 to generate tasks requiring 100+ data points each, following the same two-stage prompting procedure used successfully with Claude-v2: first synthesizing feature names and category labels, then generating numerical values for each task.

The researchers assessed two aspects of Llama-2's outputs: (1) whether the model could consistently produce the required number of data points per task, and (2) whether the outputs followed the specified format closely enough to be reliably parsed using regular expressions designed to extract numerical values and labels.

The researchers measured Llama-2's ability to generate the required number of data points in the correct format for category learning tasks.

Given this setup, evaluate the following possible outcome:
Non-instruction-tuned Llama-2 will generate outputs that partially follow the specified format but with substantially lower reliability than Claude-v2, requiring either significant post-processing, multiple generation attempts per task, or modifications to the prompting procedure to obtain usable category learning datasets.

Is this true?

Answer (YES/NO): NO